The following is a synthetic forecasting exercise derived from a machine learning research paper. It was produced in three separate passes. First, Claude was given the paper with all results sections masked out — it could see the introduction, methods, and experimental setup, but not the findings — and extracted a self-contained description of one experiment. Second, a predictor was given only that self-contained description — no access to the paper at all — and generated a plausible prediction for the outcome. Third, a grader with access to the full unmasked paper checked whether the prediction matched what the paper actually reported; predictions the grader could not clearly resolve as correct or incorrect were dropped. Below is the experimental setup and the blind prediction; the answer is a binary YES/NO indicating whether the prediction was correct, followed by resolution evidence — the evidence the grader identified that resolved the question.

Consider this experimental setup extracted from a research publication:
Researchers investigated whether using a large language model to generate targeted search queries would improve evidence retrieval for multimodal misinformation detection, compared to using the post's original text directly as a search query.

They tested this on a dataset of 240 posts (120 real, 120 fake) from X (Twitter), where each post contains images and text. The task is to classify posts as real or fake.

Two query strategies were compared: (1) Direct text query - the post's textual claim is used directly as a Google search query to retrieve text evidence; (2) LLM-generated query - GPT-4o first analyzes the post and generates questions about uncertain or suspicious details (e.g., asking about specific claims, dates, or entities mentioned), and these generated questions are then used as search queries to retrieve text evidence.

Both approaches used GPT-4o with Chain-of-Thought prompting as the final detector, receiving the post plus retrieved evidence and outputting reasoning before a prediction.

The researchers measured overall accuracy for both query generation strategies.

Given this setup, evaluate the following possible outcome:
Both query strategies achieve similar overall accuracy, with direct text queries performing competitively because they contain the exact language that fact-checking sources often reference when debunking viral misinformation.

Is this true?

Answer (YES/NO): NO